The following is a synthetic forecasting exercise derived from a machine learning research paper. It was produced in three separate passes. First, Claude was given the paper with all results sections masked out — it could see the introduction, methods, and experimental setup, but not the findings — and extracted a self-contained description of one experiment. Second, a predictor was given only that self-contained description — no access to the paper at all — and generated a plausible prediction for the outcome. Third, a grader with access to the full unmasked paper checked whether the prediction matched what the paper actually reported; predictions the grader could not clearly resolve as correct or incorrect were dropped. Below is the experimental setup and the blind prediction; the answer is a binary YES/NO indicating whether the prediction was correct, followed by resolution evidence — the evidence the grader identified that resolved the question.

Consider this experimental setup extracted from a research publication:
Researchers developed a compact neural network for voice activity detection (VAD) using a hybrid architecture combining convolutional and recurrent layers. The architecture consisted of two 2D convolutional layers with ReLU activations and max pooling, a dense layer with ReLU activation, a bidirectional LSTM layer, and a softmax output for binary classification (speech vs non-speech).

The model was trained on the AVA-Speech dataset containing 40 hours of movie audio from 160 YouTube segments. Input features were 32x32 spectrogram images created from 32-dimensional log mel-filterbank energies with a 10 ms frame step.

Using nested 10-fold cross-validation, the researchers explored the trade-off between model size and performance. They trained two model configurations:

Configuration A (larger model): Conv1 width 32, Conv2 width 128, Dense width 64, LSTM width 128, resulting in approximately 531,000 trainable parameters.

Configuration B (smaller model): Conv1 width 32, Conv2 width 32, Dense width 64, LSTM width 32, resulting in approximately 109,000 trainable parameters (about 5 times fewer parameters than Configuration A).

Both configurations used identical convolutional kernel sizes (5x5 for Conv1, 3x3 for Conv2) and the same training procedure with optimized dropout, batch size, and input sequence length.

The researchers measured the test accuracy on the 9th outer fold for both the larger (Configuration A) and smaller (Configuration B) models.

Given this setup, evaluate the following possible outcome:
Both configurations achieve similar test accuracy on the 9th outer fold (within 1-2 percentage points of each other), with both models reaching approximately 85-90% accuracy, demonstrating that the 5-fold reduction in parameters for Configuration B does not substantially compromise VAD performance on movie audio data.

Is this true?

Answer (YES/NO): NO